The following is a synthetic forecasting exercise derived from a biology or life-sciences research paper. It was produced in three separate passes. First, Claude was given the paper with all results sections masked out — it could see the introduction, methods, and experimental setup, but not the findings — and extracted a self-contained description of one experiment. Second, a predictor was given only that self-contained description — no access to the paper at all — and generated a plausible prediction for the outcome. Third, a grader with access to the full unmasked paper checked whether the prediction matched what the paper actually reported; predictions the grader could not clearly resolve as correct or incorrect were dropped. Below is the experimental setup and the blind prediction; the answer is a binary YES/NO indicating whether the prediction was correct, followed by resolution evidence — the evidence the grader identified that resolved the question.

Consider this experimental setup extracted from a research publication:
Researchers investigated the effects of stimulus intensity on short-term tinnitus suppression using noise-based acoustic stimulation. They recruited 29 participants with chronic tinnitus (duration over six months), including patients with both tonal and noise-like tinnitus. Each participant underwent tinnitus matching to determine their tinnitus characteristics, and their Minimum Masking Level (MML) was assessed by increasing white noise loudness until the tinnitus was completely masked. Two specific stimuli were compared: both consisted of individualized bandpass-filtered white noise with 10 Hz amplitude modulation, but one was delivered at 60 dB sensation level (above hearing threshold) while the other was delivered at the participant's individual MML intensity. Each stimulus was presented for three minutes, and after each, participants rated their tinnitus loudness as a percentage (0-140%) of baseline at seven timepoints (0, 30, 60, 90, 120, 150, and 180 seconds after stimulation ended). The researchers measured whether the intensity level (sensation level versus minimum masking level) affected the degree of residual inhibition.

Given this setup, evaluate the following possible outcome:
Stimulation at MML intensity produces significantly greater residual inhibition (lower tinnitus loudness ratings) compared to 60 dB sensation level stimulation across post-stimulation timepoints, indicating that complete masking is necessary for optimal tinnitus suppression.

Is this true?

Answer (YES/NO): NO